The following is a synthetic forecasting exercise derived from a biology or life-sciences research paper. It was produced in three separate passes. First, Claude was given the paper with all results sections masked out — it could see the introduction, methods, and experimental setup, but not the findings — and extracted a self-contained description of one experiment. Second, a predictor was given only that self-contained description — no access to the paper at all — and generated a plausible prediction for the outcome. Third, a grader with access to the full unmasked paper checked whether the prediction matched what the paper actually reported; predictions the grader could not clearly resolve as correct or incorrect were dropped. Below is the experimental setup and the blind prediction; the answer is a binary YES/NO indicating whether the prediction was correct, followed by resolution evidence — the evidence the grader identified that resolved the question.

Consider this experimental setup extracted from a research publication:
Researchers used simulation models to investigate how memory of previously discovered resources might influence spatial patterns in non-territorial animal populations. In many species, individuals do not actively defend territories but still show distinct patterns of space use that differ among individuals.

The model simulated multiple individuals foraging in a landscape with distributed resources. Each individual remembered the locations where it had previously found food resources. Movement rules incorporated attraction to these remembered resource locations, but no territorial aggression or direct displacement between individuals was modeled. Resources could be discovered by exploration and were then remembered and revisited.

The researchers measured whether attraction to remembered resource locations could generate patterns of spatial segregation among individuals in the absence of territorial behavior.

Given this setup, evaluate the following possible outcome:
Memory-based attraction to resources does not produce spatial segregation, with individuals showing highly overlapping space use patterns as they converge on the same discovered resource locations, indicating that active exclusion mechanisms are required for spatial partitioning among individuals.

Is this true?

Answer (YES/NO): NO